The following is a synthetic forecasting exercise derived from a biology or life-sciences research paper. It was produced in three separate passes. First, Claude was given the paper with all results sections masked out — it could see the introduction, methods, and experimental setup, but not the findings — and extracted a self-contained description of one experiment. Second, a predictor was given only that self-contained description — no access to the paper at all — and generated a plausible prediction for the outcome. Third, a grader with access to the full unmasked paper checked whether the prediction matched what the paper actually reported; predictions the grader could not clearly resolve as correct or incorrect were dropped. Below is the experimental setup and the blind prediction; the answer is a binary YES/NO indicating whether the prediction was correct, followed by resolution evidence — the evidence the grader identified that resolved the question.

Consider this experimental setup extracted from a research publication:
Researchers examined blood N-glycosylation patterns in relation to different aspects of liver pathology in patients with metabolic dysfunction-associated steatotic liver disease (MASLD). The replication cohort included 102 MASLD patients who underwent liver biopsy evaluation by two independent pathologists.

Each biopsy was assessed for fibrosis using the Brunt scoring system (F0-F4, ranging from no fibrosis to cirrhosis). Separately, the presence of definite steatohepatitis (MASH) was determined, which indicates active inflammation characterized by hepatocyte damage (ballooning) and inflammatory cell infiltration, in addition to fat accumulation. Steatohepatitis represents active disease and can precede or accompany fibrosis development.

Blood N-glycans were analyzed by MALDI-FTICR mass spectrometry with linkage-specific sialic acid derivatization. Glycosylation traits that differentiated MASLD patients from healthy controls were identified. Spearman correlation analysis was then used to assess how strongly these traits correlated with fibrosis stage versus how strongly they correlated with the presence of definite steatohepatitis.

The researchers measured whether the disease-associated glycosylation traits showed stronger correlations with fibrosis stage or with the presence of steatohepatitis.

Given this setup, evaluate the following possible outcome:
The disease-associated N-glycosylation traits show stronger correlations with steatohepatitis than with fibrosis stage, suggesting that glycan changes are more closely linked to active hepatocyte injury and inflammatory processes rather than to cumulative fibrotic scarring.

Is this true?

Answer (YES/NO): NO